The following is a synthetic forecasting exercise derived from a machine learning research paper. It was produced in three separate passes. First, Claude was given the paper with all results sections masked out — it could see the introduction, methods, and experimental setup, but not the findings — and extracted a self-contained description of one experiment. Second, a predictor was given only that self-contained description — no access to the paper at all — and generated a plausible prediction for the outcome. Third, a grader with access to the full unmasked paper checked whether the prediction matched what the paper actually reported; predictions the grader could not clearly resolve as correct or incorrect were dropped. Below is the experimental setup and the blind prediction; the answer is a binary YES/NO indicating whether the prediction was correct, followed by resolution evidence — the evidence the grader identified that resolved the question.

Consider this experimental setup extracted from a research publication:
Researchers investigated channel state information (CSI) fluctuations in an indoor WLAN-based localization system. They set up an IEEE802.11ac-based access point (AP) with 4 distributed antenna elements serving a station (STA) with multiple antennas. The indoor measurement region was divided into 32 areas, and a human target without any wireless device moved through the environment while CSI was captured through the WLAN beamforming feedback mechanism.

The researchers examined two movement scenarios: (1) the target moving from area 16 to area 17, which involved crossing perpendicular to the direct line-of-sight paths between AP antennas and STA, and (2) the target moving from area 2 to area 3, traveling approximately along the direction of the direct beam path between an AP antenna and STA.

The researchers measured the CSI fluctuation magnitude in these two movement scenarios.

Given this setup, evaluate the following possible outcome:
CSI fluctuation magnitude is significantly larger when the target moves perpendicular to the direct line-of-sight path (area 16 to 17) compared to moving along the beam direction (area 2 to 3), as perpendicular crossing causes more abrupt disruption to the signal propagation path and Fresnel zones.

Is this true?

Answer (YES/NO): YES